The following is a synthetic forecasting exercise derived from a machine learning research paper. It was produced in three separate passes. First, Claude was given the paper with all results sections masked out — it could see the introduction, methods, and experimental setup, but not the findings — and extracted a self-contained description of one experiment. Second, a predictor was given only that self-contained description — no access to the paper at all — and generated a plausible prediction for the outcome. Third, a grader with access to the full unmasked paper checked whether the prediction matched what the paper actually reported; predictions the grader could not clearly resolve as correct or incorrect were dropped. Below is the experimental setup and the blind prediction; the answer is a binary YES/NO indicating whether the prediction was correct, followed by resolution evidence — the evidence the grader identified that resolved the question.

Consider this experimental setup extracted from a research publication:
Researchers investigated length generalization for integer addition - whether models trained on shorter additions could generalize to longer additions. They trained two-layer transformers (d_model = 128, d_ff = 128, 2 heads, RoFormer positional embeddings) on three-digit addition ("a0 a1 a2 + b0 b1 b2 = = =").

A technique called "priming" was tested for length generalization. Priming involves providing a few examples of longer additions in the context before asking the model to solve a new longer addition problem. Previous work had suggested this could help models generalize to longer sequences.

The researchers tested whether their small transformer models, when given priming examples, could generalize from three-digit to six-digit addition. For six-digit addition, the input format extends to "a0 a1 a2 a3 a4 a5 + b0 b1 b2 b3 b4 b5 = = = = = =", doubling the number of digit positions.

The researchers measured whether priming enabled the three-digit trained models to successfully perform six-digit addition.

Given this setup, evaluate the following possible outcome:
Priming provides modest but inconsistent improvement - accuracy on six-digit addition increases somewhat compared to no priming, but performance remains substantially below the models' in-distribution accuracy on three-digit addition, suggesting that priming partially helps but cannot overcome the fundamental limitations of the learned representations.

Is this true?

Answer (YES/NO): NO